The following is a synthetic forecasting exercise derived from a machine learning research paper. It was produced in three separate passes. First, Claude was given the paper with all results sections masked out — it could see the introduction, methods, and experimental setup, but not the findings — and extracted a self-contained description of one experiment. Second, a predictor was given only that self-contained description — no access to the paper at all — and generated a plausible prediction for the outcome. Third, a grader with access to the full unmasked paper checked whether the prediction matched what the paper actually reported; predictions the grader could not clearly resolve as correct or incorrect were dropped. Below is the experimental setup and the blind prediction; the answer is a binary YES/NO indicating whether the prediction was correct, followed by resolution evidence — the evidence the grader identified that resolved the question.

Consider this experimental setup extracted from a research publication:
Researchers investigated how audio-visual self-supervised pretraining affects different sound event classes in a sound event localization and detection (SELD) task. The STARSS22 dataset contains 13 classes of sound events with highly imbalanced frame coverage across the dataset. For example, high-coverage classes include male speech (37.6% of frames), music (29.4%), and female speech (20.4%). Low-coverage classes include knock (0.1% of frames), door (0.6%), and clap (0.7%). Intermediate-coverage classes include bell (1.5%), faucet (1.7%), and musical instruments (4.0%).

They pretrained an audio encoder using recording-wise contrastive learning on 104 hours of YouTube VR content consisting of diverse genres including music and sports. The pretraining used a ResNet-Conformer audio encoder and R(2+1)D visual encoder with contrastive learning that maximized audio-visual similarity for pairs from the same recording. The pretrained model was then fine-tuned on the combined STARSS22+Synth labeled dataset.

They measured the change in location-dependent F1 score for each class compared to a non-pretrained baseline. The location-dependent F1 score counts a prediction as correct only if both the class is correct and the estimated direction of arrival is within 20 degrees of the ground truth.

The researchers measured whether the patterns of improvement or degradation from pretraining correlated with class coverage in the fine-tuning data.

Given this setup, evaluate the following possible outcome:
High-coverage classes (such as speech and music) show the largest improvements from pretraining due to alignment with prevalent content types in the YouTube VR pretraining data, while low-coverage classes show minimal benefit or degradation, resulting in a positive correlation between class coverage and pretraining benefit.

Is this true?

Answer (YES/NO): NO